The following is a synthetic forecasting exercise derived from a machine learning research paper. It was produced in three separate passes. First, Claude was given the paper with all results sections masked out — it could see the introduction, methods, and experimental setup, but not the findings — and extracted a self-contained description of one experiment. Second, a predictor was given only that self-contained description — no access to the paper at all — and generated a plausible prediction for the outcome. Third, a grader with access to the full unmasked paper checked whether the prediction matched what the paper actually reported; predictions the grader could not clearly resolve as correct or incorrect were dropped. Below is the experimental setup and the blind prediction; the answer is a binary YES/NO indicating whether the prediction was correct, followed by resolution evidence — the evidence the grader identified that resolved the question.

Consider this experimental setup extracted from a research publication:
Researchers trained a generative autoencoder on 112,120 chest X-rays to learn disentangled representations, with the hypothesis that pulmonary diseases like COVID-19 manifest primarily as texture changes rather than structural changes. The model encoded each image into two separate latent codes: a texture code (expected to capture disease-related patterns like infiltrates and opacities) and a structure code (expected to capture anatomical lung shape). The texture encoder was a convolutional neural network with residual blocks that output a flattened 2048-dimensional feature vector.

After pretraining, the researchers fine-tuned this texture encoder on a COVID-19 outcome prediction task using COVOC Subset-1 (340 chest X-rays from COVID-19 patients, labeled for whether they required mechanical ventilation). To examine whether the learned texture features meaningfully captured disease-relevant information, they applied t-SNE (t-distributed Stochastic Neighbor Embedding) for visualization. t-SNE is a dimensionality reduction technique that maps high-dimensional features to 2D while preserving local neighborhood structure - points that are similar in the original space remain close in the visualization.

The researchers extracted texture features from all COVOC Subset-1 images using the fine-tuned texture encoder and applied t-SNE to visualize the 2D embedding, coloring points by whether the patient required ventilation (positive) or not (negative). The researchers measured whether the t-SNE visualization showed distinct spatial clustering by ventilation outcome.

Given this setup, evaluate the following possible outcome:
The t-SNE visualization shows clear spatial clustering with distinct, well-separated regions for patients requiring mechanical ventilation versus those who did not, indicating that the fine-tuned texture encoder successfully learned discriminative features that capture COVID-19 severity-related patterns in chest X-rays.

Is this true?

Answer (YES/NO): NO